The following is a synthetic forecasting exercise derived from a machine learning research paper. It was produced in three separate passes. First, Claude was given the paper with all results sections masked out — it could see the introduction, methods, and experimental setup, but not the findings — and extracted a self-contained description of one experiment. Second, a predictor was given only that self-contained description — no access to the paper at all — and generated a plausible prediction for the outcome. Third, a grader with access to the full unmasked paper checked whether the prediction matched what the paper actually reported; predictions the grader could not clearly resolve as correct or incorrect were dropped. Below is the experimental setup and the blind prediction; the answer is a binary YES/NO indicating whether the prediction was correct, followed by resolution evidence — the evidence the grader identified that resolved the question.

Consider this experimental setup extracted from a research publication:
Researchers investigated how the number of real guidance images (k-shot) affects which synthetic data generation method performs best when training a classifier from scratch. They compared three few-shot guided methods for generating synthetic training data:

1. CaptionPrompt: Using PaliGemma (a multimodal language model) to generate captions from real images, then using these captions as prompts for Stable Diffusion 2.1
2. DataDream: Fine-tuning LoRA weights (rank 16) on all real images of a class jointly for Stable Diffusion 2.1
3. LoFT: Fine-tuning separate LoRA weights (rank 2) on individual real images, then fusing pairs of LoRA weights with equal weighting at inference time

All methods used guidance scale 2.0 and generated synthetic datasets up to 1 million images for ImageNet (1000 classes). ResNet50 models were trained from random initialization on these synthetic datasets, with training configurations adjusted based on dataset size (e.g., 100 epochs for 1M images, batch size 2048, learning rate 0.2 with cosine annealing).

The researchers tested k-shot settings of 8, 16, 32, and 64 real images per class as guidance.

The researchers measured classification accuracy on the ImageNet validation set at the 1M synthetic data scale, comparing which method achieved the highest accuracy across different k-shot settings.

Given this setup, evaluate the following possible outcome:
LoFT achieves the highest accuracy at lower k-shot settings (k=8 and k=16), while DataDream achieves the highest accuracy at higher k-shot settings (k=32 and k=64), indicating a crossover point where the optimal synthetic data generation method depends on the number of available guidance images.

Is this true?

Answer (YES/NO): NO